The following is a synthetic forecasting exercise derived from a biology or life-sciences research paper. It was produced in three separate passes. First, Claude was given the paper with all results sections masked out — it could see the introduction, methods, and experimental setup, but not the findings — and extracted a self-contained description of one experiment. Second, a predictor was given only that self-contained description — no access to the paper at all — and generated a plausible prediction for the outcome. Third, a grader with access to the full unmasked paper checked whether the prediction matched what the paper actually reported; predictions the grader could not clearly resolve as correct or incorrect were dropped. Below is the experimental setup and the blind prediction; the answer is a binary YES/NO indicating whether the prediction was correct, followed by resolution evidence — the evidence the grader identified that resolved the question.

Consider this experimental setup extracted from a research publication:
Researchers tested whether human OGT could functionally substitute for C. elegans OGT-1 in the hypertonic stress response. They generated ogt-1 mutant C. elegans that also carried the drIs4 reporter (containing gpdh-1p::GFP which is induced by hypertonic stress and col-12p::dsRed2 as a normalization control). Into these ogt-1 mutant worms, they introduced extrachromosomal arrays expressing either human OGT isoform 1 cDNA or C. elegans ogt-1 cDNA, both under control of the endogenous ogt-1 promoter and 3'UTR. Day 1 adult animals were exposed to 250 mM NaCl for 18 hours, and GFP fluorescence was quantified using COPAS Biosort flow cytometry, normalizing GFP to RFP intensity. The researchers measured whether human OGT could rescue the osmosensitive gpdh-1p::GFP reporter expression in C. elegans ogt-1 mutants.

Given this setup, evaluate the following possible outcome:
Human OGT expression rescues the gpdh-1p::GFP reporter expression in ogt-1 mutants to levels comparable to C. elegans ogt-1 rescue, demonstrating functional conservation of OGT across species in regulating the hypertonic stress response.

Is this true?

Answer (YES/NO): NO